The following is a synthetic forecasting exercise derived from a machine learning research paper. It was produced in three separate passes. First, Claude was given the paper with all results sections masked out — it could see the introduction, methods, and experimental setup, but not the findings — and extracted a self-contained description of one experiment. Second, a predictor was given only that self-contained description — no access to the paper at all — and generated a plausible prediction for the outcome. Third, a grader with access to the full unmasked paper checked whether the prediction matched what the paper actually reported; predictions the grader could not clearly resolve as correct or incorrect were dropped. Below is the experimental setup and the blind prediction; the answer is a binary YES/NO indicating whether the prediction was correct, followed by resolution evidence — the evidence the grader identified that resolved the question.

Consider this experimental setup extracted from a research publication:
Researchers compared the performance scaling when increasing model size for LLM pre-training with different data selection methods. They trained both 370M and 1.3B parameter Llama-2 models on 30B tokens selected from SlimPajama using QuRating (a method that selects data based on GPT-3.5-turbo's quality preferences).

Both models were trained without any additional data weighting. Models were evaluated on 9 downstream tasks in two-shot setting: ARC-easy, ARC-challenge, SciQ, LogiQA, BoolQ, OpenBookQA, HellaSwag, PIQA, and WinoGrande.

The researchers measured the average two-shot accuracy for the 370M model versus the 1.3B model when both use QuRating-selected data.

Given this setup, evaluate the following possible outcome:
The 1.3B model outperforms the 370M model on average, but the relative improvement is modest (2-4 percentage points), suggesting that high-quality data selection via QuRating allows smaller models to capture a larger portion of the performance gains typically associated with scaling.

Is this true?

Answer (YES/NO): NO